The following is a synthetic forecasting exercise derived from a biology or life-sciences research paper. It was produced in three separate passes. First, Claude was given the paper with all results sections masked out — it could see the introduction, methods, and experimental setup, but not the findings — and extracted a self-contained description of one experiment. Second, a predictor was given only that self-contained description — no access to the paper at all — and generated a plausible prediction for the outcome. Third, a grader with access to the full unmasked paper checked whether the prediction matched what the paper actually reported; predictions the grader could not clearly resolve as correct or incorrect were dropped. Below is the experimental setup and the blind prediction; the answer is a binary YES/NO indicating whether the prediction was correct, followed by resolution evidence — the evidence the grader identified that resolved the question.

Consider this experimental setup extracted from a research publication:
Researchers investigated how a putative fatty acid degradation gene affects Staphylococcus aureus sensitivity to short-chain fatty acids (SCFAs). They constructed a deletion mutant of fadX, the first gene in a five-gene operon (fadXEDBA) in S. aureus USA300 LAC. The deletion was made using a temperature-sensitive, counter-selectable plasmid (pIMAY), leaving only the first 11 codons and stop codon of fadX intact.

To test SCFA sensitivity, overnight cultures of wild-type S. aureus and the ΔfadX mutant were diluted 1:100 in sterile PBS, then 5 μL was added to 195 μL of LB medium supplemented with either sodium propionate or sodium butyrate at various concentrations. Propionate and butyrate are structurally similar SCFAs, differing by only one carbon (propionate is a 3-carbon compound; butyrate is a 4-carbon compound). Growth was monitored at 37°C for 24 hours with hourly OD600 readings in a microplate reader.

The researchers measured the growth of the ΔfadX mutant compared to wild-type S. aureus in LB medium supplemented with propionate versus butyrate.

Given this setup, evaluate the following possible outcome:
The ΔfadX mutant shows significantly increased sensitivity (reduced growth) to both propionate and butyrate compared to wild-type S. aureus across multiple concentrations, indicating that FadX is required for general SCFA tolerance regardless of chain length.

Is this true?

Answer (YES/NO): NO